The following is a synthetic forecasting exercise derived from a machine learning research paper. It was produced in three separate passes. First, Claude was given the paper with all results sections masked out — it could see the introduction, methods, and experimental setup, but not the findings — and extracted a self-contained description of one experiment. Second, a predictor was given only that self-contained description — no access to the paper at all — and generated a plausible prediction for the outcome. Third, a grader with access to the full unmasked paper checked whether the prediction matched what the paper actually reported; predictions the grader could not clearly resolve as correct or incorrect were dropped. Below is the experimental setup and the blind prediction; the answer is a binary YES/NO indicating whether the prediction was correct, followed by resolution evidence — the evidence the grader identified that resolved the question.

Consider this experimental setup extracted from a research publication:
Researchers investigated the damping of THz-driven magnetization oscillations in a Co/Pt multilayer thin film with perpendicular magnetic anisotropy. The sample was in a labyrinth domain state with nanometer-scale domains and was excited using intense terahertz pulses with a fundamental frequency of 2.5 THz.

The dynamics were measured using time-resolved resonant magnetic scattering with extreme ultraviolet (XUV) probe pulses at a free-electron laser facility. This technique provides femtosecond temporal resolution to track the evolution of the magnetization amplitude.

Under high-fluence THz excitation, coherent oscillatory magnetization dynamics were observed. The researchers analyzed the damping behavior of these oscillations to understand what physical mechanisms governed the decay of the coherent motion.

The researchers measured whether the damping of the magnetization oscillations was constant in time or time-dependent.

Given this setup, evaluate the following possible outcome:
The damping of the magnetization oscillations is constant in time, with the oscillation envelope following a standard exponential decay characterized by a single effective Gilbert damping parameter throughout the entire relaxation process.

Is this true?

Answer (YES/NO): NO